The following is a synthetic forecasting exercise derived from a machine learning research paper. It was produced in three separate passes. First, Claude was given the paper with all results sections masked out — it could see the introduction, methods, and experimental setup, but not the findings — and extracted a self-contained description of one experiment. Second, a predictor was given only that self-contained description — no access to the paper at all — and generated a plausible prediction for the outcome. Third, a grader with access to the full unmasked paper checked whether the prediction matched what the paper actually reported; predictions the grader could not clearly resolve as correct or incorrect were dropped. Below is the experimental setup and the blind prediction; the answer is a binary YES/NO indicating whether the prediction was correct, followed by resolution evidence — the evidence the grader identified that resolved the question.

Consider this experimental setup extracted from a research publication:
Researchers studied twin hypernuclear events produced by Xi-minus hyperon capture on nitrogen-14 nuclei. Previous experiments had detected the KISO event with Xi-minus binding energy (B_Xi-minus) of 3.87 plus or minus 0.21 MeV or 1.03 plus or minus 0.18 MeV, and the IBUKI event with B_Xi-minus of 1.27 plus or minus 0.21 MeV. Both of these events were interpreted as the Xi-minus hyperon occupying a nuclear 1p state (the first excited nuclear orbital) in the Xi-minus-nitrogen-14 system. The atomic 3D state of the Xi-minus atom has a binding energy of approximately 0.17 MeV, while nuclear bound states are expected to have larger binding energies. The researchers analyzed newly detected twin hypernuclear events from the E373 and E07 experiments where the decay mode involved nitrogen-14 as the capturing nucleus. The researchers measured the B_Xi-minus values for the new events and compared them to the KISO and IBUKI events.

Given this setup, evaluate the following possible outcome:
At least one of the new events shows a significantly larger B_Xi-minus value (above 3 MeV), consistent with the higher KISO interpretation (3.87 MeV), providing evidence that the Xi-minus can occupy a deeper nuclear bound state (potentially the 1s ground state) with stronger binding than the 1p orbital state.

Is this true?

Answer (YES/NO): YES